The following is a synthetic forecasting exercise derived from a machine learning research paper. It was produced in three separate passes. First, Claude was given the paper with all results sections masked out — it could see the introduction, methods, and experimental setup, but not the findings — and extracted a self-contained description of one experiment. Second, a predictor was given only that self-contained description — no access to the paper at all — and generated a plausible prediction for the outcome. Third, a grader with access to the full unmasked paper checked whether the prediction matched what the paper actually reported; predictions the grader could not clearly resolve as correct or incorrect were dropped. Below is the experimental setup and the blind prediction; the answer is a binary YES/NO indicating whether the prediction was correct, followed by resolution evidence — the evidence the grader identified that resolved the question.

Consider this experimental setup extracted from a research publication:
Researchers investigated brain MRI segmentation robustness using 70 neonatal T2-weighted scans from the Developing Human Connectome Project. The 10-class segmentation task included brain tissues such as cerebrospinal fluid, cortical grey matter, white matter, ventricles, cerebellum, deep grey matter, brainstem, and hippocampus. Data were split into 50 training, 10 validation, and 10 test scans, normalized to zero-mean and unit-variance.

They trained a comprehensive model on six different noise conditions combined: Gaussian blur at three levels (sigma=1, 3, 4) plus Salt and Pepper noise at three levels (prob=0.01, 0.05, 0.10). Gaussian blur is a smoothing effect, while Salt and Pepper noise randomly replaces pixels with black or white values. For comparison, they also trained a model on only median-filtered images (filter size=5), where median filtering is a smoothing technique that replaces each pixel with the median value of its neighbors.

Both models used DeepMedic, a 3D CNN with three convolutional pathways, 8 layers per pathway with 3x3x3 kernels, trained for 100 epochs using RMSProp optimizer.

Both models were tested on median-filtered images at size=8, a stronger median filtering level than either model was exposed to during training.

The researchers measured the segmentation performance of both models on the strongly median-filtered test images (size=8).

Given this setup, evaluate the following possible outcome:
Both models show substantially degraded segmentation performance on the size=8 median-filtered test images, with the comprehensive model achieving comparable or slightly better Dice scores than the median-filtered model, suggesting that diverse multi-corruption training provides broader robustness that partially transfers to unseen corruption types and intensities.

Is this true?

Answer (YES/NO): YES